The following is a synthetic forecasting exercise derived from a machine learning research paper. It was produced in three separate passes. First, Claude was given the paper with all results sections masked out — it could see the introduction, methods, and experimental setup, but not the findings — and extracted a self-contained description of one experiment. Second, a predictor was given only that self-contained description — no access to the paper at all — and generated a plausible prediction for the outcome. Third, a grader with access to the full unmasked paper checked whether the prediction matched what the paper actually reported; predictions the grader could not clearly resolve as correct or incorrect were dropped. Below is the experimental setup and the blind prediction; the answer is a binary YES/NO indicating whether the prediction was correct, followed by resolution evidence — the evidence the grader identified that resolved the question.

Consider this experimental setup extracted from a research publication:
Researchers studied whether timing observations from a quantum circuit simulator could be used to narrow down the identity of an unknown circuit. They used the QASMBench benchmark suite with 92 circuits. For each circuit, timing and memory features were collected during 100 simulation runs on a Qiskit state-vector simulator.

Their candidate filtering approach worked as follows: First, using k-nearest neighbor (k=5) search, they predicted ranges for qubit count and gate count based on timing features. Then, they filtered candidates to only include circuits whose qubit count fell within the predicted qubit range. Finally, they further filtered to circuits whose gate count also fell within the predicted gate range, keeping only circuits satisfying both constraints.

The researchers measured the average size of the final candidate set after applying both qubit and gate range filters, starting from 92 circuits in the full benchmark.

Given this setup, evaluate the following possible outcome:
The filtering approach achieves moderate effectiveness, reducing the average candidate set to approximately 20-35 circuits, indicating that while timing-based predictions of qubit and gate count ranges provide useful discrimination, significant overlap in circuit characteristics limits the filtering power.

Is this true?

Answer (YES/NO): NO